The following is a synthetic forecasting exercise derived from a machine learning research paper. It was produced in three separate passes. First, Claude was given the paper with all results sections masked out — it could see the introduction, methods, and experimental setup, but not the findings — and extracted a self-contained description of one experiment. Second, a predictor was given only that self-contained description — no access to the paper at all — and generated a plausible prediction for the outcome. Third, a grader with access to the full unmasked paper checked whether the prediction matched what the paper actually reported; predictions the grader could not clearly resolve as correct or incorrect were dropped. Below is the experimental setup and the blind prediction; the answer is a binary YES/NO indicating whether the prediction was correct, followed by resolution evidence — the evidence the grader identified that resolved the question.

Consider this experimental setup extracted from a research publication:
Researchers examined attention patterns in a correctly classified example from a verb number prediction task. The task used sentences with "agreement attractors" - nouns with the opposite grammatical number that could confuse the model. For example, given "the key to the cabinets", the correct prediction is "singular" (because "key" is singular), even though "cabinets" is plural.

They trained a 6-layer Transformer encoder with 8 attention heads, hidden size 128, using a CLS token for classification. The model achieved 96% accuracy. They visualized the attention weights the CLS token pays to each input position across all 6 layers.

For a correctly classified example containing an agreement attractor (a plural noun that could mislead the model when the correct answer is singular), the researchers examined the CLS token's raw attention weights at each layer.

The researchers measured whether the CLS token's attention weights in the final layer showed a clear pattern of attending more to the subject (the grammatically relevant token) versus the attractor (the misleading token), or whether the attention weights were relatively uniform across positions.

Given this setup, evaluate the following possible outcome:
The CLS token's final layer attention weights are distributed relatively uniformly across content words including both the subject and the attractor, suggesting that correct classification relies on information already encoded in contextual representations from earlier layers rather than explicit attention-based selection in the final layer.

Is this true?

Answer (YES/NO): YES